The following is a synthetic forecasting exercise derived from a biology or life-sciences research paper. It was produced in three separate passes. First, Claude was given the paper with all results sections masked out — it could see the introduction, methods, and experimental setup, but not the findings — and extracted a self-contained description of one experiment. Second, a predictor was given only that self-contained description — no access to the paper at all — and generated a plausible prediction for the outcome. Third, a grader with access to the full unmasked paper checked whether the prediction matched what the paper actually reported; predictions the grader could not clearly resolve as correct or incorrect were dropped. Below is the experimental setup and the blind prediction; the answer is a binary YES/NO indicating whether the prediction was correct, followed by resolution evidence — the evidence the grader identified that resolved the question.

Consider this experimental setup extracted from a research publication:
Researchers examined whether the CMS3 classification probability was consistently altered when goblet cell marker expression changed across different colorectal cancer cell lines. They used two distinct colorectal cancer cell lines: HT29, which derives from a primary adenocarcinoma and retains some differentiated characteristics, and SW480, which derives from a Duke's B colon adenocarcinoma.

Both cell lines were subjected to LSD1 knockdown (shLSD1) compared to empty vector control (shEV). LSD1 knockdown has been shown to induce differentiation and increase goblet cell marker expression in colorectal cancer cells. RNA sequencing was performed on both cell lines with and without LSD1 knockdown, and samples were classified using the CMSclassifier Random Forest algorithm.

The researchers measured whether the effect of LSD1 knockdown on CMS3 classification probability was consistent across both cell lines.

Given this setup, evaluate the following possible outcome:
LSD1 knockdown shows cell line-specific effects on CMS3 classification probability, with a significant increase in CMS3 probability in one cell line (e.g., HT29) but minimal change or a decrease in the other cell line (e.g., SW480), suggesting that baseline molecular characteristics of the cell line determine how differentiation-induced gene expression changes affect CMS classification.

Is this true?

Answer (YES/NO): NO